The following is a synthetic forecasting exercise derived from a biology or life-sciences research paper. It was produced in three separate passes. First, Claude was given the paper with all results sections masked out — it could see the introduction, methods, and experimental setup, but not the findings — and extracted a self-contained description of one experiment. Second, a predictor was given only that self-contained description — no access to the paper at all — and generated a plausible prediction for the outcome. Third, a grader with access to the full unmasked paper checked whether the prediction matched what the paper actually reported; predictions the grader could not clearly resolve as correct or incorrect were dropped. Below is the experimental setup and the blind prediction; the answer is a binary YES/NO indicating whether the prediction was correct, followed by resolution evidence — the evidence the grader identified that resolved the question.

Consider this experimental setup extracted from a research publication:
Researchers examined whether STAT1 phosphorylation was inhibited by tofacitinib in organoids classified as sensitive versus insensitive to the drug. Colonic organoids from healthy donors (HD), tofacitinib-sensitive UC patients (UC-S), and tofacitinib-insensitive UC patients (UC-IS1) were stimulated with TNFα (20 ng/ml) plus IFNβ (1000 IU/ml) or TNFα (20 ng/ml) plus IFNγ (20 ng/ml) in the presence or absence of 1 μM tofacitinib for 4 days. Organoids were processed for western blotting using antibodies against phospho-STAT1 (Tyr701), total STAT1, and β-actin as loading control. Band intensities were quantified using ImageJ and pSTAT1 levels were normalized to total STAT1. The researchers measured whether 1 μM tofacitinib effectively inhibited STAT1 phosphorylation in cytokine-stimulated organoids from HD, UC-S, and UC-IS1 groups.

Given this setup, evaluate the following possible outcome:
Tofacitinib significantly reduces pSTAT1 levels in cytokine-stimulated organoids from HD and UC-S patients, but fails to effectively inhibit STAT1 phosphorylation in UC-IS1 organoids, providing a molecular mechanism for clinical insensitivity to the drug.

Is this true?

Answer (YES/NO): YES